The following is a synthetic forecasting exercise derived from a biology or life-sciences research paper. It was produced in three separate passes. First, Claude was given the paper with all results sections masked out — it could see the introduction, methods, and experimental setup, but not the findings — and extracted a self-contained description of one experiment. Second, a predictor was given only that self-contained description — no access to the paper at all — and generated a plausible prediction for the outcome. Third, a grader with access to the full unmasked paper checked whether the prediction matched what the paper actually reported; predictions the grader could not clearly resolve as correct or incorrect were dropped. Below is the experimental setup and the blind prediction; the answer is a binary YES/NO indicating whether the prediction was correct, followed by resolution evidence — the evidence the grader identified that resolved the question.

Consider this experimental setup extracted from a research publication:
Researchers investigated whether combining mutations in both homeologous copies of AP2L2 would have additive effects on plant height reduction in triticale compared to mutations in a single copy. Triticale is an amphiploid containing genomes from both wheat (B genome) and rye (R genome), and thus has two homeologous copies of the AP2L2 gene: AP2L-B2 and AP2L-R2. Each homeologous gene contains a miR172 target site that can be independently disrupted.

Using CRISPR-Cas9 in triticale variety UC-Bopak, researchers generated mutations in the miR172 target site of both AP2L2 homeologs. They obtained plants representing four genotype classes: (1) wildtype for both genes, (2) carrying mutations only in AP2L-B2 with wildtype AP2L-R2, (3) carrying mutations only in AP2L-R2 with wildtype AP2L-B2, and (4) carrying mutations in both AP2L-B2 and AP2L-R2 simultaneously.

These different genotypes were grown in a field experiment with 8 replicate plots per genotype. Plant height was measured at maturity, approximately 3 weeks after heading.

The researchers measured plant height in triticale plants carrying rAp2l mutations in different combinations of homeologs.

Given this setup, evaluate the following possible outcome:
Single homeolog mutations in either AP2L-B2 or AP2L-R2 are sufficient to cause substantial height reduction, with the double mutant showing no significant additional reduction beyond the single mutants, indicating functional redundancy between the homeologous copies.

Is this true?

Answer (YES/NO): NO